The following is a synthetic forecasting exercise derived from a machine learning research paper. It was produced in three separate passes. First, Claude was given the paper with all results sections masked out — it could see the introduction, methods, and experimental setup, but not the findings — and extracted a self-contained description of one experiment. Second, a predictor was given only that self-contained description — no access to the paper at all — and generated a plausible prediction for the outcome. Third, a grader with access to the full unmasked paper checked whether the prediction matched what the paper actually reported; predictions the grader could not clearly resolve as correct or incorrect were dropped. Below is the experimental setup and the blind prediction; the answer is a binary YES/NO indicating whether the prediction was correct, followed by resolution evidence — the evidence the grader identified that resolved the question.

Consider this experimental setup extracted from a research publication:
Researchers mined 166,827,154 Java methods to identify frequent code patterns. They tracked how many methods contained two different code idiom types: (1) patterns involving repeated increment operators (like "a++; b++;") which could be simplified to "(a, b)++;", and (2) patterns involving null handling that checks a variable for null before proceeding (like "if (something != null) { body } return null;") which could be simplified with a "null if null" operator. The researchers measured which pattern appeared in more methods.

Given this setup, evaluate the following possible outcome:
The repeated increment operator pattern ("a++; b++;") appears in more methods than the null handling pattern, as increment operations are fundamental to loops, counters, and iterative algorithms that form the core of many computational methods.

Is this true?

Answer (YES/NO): YES